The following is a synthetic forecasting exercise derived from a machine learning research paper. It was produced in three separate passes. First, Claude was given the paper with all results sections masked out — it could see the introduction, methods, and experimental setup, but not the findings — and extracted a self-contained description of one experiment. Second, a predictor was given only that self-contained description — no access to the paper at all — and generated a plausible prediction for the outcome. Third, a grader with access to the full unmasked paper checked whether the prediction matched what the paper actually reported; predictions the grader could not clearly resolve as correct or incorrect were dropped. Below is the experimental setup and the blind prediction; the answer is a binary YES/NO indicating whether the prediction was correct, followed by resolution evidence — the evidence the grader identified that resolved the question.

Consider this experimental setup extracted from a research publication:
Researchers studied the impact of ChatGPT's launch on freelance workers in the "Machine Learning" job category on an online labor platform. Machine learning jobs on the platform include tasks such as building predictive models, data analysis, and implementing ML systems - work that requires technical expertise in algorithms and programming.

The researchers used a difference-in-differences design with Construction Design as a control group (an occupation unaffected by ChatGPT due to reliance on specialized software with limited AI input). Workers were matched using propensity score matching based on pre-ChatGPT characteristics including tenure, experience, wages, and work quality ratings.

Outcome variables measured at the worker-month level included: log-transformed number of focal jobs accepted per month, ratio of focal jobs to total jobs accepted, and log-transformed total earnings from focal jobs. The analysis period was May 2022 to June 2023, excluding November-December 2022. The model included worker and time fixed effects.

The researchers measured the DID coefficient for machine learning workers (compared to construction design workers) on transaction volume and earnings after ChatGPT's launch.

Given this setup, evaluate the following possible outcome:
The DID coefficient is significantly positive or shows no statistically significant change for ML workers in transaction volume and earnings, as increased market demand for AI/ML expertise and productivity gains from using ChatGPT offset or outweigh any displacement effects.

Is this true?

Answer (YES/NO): YES